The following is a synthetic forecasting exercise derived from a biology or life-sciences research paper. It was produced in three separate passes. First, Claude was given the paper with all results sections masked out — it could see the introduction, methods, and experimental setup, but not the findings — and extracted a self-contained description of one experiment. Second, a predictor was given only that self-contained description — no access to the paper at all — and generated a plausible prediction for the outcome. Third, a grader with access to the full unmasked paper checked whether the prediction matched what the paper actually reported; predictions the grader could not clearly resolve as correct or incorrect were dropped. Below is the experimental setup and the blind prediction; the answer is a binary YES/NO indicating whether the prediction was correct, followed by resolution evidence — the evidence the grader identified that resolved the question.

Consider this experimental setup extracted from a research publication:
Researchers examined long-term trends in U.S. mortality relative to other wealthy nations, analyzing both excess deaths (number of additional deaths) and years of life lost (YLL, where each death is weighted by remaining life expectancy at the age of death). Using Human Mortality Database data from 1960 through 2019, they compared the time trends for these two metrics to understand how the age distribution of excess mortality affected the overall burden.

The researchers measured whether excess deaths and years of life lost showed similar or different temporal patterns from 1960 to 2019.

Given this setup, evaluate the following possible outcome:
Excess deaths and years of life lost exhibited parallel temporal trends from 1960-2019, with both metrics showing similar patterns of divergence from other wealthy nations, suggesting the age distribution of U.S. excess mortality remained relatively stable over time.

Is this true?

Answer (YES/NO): NO